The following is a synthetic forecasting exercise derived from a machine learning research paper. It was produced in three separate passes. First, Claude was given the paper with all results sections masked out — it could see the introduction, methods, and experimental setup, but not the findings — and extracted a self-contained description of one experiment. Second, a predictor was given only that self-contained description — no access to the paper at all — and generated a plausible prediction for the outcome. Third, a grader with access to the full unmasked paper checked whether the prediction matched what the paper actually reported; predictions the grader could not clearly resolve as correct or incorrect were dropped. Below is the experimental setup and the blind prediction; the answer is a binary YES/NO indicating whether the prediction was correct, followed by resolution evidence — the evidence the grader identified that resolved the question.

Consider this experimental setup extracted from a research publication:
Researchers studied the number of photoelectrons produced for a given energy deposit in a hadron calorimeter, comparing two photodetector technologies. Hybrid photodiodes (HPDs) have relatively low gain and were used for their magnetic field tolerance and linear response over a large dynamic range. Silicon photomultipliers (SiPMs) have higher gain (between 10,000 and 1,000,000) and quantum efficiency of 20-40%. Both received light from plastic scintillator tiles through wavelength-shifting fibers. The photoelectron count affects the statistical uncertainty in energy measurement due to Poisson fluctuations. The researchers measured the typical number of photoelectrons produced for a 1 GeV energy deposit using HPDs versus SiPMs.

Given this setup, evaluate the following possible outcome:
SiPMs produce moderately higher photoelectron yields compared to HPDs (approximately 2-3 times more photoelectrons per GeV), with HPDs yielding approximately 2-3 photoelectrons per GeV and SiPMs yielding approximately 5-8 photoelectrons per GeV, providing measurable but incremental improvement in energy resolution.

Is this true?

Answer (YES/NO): NO